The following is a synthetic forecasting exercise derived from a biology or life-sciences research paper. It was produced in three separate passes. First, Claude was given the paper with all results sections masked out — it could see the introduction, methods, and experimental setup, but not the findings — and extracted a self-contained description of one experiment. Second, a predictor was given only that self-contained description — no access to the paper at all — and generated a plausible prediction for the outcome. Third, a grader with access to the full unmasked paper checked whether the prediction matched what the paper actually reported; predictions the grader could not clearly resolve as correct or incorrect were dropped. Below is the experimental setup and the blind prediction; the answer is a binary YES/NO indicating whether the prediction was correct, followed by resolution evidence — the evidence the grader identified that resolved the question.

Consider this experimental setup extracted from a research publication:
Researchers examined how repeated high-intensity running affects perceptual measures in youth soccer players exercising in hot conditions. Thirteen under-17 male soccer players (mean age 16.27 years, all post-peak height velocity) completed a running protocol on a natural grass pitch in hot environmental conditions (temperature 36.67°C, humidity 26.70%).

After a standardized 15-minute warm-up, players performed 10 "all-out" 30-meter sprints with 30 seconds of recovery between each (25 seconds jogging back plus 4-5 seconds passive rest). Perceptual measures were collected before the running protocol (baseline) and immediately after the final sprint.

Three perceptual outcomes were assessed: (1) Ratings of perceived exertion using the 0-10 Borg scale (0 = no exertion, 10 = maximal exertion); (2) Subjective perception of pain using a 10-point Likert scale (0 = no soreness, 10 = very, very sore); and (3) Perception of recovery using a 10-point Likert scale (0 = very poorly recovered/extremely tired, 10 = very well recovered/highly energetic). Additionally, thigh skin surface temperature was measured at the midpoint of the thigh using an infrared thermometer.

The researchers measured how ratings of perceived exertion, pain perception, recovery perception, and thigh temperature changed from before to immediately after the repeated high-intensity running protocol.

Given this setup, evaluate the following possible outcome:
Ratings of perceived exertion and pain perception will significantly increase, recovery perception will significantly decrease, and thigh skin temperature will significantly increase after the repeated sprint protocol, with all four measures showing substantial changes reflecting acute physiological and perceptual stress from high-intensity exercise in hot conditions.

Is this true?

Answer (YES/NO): NO